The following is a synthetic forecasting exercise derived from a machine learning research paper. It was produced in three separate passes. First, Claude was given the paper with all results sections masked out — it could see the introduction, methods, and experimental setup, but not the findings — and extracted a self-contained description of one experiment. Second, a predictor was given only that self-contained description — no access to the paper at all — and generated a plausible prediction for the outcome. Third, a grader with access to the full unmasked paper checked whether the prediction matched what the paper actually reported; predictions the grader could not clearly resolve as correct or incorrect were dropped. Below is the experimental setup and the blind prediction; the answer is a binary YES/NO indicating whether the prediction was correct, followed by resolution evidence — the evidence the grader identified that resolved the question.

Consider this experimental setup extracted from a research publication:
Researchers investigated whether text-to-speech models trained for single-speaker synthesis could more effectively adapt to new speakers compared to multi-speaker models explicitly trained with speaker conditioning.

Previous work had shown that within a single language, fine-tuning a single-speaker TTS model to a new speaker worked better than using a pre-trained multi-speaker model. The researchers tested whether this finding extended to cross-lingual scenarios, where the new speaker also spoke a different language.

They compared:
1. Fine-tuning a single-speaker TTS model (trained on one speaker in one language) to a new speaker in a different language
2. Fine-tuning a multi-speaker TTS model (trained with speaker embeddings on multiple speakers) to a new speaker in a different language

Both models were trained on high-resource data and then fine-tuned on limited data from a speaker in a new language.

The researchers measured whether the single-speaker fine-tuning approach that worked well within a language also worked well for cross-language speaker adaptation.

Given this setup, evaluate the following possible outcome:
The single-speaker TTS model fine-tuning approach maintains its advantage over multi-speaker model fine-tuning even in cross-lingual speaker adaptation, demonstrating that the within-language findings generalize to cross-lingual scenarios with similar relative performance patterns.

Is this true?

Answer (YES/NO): NO